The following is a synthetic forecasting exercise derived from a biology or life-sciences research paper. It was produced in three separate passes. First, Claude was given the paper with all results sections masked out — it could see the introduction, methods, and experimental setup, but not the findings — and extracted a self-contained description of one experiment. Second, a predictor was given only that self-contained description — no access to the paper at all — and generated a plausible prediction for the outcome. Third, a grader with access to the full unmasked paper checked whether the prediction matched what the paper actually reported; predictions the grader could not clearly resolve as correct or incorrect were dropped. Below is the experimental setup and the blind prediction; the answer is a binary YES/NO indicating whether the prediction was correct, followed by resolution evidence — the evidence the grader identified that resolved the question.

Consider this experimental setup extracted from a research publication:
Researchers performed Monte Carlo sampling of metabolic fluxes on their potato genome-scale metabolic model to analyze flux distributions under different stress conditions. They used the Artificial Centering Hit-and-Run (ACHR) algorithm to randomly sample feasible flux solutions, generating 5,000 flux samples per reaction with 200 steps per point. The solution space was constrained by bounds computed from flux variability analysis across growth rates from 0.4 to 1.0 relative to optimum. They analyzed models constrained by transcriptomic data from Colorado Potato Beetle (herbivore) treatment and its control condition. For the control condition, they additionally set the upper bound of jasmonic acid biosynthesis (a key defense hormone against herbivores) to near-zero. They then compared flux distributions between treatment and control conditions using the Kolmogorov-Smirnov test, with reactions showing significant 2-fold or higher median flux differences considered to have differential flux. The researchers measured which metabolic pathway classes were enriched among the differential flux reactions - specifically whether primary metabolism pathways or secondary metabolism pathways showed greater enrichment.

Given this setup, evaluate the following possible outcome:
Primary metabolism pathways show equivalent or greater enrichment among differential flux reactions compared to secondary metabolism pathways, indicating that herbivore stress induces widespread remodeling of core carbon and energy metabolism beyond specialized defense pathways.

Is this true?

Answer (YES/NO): NO